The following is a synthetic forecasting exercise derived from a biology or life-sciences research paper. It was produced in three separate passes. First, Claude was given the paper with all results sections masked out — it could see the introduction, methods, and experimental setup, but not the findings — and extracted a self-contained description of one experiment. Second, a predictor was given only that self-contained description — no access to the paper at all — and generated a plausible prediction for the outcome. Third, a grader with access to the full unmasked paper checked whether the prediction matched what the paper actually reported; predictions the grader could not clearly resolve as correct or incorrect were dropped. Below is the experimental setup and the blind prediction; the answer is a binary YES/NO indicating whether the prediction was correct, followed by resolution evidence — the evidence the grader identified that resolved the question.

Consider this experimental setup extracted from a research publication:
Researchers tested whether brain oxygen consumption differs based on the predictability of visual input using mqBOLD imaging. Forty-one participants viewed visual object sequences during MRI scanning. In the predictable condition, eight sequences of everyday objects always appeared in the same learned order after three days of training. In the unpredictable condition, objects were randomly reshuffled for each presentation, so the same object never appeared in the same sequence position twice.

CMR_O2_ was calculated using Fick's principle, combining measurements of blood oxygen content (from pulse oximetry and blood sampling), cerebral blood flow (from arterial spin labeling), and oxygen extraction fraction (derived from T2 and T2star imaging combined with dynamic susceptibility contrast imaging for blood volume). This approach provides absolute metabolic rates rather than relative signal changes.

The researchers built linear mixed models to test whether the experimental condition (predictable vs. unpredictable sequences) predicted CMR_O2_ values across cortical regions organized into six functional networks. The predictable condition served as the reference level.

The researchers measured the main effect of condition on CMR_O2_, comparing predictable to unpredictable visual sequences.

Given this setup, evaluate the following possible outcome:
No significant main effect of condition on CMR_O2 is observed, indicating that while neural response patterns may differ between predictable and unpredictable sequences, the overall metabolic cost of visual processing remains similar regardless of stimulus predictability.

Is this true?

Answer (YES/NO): YES